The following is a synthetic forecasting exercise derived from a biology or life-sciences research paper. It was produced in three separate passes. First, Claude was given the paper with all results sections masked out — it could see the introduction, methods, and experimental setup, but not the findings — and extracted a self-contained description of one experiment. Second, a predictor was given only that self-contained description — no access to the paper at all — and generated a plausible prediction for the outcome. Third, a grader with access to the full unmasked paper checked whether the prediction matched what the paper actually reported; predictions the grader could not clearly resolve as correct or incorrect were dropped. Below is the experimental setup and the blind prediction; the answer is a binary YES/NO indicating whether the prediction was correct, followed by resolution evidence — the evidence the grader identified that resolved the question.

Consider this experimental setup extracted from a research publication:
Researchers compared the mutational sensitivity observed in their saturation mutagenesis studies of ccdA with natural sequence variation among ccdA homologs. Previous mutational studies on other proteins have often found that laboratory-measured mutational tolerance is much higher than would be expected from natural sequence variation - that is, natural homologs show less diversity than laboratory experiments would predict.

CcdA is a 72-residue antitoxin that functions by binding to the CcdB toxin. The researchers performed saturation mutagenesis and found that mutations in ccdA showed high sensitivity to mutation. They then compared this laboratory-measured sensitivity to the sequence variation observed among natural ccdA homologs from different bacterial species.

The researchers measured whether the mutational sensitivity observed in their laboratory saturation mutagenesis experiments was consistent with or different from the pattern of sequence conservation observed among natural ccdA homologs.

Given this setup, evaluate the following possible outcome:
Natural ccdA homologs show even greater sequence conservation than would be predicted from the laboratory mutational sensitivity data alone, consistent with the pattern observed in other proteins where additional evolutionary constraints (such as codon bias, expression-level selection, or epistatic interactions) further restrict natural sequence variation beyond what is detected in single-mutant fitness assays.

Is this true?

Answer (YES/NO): NO